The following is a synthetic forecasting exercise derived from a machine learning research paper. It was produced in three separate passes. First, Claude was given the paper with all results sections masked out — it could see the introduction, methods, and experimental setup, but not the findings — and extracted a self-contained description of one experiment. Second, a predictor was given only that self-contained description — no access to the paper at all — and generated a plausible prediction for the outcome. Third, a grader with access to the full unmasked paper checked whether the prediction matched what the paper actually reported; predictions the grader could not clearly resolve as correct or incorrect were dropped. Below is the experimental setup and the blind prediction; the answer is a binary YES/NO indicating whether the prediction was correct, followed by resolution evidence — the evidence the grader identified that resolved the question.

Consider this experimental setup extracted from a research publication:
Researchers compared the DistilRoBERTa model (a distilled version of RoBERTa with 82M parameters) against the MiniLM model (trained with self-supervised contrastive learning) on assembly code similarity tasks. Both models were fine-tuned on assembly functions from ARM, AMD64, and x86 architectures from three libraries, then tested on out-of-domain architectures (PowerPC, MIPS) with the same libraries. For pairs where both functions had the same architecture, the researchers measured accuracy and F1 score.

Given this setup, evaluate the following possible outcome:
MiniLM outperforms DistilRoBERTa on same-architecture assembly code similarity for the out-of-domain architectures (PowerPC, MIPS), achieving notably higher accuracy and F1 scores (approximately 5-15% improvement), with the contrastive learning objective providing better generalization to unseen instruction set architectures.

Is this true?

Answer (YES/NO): NO